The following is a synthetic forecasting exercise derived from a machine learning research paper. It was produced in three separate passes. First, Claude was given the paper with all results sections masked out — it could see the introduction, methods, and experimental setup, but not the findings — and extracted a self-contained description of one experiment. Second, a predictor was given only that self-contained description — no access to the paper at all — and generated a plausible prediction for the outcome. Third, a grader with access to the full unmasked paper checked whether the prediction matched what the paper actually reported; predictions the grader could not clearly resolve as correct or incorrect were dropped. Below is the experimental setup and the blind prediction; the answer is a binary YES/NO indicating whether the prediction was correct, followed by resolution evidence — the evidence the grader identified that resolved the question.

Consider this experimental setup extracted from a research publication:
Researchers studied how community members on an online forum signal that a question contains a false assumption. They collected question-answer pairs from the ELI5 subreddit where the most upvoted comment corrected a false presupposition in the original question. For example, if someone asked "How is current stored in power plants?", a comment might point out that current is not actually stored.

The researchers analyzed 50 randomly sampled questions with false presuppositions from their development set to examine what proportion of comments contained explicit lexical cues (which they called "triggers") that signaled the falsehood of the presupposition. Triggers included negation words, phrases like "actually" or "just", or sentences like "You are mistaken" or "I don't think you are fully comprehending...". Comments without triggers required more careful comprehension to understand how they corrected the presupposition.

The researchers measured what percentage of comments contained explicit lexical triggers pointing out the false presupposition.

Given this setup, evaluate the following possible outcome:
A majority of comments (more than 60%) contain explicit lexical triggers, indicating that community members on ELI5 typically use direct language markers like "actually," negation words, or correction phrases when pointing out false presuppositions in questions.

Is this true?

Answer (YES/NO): YES